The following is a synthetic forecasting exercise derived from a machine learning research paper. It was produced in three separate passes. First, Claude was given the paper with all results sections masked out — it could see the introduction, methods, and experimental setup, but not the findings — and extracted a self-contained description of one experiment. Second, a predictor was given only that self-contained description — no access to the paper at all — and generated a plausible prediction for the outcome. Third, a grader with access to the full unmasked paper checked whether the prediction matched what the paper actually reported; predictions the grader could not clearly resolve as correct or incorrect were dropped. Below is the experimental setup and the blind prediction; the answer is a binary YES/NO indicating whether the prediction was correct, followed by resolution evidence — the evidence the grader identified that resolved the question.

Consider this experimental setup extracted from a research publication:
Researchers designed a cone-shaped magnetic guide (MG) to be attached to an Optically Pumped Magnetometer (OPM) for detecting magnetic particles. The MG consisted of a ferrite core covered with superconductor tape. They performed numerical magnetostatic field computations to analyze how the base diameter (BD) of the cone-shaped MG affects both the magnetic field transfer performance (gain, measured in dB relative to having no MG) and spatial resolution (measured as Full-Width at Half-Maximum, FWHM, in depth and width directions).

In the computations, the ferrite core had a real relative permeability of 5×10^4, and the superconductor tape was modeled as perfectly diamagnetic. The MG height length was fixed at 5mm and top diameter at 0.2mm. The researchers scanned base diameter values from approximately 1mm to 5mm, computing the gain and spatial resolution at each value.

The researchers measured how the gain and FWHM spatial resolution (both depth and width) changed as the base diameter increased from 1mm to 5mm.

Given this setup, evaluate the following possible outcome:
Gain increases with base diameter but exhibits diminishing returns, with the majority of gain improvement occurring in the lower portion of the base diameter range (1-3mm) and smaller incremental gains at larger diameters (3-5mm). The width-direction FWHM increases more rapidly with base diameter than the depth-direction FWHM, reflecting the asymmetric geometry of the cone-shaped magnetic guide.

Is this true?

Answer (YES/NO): NO